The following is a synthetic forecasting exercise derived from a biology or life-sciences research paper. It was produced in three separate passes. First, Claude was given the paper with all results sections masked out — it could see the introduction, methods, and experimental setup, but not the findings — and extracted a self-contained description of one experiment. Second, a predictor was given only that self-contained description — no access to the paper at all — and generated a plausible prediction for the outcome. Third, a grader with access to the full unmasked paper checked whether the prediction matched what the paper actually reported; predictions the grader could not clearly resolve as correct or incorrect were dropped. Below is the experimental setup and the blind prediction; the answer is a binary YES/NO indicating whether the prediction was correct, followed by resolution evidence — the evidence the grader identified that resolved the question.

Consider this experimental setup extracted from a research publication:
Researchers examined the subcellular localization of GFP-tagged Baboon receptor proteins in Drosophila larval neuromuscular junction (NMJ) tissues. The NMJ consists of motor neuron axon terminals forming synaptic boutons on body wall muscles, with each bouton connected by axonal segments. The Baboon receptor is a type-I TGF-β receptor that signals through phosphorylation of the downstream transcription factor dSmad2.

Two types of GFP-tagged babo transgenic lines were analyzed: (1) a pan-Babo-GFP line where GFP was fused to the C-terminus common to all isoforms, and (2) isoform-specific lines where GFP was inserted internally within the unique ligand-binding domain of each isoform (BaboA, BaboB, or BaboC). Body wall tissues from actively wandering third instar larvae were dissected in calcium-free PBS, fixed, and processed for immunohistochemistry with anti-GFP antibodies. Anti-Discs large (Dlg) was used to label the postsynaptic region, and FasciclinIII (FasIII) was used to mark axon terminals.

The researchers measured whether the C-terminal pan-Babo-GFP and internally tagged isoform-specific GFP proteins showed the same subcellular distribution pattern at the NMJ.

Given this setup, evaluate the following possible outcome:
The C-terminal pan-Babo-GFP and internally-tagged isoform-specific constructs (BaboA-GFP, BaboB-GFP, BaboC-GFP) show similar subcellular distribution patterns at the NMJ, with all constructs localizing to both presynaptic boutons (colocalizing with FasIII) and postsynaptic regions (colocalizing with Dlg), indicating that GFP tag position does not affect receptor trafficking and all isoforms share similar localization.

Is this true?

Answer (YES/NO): NO